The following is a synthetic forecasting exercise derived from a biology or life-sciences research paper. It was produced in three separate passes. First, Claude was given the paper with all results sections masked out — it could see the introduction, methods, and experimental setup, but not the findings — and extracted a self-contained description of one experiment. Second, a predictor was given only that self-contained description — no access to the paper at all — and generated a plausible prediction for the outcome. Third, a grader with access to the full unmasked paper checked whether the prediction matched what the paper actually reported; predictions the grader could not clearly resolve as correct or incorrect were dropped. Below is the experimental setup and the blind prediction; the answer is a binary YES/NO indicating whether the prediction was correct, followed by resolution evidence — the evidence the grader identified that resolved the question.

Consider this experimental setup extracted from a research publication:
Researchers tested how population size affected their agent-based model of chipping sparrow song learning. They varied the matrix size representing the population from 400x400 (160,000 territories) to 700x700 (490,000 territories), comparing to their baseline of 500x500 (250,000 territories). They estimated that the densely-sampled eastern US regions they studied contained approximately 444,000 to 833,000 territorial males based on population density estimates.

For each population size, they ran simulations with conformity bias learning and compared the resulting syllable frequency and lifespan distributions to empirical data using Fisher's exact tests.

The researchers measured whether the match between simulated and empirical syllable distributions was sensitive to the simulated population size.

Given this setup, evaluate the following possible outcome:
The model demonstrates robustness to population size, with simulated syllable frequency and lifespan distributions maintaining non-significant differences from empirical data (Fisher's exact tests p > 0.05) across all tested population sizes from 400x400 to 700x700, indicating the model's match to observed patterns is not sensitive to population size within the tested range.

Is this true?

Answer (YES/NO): NO